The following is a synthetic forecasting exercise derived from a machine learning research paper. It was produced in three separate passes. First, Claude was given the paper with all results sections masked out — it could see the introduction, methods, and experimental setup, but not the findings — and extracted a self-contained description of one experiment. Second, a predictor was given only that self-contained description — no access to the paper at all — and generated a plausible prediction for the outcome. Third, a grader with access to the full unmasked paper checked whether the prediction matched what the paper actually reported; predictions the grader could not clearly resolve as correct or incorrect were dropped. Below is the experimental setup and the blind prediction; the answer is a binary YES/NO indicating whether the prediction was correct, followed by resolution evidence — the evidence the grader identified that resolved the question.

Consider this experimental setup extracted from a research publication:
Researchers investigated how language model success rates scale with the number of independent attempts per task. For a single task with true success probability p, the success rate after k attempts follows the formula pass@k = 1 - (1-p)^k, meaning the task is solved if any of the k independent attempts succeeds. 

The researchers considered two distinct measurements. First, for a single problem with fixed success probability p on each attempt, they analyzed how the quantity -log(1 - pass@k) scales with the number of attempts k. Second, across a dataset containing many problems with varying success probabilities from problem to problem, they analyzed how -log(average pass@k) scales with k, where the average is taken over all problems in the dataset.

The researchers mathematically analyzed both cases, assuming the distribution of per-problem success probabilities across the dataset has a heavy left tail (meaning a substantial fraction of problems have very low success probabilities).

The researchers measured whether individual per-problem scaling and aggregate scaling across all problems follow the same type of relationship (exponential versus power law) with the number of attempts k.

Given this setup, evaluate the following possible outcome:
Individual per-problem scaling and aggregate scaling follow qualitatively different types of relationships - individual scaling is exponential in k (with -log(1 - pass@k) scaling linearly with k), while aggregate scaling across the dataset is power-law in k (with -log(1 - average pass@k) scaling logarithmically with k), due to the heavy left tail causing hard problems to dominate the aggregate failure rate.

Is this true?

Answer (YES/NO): YES